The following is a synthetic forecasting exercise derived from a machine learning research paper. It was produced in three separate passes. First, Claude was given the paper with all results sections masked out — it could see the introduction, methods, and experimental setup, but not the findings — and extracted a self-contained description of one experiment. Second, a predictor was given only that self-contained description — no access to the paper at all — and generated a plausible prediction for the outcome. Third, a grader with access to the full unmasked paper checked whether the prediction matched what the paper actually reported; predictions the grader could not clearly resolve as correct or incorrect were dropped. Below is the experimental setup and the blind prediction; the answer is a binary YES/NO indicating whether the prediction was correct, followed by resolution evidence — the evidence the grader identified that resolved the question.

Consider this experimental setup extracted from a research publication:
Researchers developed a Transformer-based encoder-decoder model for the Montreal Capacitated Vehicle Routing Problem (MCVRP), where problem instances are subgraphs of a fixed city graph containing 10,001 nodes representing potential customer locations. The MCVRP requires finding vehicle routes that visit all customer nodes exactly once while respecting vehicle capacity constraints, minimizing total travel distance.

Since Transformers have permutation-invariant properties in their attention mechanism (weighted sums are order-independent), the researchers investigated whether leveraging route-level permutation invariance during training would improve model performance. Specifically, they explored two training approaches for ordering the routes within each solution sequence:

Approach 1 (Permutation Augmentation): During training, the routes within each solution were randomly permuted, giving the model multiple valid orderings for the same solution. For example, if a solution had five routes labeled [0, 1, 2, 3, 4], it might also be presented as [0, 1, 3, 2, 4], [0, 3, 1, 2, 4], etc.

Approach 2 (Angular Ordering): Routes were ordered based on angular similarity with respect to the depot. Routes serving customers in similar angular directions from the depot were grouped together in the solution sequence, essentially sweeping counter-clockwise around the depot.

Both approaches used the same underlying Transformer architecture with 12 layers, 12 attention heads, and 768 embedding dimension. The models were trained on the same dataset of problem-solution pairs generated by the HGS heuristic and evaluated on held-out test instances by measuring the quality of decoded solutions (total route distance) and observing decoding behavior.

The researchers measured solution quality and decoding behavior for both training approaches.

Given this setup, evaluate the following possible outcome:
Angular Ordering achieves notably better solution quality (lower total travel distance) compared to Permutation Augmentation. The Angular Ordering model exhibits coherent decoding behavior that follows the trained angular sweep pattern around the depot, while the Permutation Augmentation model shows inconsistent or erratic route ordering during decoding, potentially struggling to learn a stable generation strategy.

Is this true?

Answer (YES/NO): YES